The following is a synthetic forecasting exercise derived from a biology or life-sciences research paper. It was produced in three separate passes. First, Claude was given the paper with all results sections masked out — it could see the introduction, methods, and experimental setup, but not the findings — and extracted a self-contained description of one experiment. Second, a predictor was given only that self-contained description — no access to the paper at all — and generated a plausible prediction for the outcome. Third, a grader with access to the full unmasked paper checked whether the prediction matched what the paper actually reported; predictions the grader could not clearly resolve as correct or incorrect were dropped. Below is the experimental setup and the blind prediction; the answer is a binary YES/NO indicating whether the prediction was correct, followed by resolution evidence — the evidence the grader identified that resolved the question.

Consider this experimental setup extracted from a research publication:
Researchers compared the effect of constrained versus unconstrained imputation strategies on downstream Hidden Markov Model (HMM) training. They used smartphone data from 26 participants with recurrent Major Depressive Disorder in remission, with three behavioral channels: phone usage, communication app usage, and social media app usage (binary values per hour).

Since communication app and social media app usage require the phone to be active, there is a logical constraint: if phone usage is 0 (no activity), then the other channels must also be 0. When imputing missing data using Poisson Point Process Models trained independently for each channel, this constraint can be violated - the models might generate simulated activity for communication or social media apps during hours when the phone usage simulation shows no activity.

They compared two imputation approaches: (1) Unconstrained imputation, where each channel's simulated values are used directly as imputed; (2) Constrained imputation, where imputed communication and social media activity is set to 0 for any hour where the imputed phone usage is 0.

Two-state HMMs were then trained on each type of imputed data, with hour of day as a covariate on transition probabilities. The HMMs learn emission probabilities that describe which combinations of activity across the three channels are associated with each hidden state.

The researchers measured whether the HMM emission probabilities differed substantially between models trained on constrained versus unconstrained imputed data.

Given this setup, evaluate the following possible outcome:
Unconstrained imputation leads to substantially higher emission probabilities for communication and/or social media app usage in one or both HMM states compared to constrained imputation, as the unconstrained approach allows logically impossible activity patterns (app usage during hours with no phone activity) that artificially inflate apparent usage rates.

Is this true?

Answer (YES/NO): NO